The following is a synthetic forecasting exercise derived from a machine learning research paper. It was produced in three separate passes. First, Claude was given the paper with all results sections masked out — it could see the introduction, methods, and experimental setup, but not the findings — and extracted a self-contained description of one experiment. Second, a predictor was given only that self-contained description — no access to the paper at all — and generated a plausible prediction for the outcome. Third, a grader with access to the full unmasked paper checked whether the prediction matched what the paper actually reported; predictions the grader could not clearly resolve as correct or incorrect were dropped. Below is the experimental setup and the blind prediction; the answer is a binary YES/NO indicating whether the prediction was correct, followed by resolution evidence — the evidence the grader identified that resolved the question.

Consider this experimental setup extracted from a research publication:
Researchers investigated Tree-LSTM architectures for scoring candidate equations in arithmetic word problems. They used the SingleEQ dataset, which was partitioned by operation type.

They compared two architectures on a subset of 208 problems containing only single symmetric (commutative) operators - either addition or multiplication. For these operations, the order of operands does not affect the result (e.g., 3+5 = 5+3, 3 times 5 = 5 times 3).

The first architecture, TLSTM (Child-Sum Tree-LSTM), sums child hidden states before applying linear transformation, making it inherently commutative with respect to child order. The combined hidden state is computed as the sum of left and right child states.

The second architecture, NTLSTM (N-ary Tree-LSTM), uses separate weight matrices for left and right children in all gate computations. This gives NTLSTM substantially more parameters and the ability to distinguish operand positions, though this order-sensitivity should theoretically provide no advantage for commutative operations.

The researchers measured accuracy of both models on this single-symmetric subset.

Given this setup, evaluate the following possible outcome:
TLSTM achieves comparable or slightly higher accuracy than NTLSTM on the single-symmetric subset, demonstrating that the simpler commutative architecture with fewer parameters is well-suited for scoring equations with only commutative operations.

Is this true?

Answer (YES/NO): YES